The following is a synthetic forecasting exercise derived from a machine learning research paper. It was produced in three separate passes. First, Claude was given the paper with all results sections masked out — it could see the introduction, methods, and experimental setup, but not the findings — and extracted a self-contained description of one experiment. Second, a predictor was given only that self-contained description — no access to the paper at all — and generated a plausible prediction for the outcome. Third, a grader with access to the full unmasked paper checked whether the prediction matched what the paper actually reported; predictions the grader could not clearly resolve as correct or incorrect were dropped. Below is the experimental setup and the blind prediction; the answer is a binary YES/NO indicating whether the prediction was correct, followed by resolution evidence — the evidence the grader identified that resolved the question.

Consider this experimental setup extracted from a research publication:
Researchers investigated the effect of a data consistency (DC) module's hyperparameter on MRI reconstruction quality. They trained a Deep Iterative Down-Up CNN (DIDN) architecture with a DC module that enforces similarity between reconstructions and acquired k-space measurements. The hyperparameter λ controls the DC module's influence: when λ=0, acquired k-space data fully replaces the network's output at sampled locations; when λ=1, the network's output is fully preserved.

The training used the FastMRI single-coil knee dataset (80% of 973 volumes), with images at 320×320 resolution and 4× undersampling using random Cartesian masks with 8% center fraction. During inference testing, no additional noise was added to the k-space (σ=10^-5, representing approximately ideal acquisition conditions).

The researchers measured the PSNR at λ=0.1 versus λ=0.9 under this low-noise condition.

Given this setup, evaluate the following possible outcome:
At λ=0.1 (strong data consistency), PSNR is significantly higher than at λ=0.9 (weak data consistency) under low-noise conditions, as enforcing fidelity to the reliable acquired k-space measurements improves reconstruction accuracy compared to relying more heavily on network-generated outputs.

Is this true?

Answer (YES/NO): NO